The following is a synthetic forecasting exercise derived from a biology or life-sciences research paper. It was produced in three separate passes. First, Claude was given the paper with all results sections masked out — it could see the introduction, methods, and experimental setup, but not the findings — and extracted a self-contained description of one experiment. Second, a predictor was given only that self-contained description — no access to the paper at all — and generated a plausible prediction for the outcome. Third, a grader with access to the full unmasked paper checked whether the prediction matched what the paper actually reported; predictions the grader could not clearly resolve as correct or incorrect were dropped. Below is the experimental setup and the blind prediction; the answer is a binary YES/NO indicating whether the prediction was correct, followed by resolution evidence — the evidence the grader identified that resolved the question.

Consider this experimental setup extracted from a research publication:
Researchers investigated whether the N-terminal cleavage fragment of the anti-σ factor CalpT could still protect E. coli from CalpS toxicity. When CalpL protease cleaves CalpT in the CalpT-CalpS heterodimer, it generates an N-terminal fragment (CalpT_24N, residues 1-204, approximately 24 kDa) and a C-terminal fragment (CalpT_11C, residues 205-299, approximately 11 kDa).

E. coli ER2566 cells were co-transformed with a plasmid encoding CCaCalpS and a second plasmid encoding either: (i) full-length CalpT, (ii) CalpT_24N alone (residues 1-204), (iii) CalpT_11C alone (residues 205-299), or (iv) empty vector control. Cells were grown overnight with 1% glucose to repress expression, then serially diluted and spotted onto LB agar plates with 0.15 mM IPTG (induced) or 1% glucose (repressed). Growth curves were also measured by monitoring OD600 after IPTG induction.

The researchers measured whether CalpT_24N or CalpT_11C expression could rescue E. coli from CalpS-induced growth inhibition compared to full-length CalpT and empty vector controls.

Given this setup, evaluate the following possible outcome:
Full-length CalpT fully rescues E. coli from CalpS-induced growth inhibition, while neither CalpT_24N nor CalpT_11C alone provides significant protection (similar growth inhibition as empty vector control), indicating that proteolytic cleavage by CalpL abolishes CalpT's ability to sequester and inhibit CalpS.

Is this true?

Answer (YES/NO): YES